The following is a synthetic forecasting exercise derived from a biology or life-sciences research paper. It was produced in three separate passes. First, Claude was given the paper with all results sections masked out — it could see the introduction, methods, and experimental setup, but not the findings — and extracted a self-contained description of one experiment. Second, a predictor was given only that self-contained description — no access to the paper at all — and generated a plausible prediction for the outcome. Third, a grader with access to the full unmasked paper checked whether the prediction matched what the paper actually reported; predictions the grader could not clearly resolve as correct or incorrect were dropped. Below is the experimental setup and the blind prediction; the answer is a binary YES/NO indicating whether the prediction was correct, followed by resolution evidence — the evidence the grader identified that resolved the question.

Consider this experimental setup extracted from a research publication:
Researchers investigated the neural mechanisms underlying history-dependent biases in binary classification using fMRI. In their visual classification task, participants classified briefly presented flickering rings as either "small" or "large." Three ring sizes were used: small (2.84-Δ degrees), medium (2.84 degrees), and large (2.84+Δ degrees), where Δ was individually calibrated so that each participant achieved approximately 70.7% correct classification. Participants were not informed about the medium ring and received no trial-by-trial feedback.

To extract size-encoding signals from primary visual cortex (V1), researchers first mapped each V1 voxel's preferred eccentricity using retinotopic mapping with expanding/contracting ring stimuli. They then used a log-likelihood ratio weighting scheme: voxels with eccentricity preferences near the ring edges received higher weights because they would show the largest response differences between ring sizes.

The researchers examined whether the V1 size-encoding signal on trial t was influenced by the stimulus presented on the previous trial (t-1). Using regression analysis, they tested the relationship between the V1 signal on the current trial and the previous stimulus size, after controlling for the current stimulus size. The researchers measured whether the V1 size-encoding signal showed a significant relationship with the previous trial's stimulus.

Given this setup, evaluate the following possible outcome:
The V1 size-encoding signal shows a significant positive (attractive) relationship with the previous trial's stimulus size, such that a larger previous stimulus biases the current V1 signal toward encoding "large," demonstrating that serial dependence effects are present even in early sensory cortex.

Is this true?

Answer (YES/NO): NO